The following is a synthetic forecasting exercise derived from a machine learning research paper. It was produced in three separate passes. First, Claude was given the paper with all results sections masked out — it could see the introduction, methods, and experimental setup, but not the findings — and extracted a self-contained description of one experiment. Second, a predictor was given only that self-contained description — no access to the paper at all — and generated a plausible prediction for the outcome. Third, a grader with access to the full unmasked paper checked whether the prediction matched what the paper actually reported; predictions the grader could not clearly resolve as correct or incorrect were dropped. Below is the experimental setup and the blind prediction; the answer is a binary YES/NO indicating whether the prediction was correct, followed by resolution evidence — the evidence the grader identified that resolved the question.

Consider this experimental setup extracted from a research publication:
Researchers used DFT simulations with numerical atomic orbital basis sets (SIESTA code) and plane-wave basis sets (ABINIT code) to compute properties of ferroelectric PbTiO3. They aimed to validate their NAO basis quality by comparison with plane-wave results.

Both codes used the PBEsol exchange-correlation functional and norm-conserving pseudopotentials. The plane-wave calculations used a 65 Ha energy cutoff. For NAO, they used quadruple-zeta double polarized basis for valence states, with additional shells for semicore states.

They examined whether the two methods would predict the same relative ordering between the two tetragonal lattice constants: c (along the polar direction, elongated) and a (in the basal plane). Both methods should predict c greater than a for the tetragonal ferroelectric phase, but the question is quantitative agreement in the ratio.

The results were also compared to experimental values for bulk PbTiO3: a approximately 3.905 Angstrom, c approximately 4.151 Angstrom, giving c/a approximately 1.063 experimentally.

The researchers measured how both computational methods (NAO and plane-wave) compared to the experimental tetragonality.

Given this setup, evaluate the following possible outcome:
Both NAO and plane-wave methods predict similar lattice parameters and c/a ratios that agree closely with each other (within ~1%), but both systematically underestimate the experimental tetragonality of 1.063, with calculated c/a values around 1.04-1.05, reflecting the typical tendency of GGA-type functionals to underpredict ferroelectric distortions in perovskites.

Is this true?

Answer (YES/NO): NO